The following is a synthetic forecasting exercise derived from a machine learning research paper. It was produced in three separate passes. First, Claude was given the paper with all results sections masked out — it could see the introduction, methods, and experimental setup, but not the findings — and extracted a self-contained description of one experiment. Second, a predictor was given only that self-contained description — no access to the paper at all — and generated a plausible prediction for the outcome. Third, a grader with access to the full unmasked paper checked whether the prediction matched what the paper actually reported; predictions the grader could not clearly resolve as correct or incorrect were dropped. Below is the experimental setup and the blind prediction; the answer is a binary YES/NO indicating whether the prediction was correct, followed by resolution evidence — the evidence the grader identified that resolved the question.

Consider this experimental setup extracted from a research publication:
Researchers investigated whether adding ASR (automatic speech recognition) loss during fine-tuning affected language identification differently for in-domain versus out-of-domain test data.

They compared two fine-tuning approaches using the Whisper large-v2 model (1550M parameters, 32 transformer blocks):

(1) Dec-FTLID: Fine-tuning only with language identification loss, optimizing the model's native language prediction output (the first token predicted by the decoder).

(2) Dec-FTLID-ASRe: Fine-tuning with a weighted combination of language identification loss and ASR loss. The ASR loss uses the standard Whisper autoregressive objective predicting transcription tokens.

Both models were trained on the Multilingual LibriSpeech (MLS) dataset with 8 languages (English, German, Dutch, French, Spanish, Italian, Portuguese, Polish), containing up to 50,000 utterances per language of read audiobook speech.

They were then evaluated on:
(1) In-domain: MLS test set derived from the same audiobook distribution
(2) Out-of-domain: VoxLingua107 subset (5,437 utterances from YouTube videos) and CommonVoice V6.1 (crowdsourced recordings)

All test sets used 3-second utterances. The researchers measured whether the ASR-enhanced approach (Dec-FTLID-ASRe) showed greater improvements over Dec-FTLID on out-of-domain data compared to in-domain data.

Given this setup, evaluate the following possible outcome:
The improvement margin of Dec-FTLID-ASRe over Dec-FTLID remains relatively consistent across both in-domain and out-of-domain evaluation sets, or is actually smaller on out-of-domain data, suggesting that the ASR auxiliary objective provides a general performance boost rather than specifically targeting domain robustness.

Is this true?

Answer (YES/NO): NO